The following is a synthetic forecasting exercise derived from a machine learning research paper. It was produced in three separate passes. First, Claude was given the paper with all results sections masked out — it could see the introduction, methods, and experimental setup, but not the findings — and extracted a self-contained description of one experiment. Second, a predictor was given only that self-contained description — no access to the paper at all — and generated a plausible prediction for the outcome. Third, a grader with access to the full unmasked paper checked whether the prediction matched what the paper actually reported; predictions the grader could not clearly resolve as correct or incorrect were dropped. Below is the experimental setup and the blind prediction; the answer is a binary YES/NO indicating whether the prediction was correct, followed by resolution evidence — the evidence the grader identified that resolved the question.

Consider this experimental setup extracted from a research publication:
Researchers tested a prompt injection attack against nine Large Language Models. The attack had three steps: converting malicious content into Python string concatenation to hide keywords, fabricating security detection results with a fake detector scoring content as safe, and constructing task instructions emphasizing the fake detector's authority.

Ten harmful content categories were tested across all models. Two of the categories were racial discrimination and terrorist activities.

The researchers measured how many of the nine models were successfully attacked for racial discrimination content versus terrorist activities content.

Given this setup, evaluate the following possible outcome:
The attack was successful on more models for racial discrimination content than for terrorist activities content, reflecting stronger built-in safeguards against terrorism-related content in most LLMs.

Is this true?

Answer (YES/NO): NO